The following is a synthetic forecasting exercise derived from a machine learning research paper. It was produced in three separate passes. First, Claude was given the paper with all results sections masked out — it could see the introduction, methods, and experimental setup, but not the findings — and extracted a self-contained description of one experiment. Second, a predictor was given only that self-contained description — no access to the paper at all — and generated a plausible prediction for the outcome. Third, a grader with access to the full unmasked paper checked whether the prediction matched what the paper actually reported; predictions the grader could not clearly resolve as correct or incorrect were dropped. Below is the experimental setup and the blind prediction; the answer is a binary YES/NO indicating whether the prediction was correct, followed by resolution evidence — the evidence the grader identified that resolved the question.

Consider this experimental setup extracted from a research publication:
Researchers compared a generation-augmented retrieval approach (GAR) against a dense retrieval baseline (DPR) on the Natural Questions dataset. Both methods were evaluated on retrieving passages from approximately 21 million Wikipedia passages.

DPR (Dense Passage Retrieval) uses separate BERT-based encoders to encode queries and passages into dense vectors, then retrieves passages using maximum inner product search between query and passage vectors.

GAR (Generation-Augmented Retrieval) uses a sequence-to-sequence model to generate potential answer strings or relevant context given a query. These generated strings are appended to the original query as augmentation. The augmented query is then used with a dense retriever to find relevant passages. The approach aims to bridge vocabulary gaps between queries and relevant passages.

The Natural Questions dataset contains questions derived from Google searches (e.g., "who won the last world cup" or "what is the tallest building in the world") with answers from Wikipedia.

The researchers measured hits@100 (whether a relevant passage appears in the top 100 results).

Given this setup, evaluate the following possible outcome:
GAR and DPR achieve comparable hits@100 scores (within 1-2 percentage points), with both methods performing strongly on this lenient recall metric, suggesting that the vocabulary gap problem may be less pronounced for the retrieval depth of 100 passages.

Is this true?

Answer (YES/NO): YES